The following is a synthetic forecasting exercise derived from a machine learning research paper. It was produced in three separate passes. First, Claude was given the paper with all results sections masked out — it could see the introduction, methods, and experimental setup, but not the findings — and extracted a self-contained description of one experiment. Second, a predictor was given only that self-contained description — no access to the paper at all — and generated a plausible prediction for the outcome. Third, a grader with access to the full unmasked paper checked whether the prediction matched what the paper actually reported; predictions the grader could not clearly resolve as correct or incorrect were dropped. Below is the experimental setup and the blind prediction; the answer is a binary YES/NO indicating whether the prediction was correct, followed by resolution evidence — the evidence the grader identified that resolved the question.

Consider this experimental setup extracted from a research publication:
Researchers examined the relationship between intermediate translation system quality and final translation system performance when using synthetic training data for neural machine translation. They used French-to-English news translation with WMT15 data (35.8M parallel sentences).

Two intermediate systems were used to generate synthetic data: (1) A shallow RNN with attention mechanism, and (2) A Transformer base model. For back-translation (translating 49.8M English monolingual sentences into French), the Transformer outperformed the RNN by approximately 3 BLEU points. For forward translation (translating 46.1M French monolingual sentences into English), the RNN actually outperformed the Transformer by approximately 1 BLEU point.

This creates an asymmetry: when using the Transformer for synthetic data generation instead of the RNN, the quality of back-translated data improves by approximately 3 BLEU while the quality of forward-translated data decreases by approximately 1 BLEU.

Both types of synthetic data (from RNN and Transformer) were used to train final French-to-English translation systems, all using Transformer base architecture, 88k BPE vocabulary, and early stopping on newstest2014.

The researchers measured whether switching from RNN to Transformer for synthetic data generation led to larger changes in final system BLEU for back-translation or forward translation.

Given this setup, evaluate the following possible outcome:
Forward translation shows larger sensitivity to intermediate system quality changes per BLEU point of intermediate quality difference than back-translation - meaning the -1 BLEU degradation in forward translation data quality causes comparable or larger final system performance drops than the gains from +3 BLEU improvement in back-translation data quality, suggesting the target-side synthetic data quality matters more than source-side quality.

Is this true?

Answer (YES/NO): YES